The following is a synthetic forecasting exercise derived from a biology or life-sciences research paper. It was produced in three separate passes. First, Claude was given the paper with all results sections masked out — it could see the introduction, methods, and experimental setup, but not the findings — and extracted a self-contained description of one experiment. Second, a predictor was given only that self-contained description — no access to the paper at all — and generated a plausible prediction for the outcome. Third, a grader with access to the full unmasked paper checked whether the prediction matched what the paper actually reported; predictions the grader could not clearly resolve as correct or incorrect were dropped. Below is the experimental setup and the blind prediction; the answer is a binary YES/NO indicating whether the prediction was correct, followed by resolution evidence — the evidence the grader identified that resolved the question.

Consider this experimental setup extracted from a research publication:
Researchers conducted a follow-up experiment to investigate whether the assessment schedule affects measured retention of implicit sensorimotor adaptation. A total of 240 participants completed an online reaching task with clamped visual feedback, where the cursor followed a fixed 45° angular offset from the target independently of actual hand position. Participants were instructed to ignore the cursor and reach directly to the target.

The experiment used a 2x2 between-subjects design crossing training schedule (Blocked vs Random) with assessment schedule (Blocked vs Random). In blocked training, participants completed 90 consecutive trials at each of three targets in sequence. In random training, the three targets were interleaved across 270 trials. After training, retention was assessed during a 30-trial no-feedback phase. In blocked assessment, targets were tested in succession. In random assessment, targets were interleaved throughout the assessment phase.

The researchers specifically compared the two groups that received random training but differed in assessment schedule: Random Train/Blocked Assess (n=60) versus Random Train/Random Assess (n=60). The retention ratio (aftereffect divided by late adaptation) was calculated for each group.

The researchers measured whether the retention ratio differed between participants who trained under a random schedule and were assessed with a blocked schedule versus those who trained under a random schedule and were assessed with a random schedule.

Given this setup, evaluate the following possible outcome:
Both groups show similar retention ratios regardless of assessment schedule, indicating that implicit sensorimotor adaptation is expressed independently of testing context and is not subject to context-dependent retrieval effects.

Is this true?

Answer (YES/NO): YES